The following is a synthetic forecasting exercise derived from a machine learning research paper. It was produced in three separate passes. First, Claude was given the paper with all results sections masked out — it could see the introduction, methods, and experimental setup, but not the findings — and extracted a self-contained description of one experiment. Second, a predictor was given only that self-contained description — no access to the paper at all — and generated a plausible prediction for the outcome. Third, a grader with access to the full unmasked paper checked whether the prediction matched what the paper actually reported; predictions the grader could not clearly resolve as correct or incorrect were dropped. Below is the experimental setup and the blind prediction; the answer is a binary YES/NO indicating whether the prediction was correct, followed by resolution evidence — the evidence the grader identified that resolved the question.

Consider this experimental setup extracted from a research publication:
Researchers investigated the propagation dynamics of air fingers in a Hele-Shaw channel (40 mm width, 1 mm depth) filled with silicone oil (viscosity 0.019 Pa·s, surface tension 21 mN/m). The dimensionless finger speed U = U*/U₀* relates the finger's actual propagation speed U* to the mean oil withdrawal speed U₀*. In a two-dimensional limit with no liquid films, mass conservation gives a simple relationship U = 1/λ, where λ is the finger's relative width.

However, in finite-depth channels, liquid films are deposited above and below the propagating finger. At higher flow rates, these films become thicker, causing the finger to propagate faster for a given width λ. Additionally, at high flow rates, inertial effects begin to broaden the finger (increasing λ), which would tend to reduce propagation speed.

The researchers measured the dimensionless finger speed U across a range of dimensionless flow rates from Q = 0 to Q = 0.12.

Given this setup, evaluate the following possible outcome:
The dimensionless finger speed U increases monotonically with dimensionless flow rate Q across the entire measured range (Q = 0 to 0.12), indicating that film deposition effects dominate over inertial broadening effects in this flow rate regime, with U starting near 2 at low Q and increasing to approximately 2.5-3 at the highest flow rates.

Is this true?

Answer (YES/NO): NO